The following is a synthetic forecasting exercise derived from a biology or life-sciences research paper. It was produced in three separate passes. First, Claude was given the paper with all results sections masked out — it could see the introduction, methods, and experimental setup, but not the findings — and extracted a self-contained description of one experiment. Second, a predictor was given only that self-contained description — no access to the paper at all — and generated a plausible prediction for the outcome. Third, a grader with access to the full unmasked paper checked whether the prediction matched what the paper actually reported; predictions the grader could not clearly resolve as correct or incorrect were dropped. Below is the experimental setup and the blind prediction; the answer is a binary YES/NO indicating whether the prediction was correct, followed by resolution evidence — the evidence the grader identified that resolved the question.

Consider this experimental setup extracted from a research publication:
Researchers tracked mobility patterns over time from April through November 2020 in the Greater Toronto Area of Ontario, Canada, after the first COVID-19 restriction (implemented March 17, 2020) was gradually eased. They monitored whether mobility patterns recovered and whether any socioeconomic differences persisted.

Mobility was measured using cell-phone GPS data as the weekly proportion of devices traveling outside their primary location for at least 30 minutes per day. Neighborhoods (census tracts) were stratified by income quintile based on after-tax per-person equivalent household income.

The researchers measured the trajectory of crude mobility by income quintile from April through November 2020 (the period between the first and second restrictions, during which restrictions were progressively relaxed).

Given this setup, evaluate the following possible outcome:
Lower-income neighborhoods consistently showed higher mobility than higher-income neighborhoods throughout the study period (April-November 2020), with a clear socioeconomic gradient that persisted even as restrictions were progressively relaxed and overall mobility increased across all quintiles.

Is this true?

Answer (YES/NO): NO